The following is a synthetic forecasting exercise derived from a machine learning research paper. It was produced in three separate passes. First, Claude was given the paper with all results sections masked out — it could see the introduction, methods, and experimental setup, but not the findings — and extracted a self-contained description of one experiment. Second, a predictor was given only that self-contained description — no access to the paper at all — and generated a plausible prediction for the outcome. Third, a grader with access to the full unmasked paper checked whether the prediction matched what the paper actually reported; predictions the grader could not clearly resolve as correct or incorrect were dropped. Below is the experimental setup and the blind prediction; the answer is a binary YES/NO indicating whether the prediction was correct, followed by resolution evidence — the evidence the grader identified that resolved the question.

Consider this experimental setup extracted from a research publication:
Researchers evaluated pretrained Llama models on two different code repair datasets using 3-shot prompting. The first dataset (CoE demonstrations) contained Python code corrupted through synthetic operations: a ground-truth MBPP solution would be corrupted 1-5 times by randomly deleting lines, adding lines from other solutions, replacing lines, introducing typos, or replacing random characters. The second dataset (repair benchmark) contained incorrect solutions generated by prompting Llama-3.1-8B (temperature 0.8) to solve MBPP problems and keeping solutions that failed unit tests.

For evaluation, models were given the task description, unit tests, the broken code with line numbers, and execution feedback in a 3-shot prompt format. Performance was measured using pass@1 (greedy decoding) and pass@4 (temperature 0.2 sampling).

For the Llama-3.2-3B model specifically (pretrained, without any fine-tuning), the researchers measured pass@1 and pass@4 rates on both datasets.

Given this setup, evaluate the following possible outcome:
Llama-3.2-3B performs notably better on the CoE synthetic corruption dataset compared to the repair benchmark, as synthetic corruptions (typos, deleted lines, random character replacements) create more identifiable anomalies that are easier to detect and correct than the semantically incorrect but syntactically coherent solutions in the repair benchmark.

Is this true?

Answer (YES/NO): YES